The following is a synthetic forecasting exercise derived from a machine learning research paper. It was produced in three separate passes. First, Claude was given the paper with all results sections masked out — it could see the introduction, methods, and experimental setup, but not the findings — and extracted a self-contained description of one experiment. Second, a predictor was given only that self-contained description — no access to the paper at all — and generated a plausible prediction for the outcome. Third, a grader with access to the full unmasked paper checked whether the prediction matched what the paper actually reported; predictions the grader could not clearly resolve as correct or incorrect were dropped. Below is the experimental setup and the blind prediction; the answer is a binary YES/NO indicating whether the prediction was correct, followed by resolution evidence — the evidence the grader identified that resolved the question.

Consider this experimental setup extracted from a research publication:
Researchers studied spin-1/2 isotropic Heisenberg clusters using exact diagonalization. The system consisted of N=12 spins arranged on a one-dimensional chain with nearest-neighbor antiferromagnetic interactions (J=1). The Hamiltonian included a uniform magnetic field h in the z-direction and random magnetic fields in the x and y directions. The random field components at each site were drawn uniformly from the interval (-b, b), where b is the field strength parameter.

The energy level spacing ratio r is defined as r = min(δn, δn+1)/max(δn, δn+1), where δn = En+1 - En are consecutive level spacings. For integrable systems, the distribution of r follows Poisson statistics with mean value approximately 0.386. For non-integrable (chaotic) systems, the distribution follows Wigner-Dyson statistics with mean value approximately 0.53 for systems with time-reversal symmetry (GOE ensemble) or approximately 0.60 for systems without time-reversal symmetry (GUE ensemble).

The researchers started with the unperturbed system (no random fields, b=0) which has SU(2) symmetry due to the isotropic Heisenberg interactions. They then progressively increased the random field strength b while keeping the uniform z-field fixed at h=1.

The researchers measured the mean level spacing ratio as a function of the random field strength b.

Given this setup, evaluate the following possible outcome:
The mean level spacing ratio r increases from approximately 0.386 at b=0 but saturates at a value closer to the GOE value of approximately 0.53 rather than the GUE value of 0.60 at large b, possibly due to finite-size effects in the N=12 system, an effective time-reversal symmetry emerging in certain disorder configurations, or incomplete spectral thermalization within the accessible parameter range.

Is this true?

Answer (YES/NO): NO